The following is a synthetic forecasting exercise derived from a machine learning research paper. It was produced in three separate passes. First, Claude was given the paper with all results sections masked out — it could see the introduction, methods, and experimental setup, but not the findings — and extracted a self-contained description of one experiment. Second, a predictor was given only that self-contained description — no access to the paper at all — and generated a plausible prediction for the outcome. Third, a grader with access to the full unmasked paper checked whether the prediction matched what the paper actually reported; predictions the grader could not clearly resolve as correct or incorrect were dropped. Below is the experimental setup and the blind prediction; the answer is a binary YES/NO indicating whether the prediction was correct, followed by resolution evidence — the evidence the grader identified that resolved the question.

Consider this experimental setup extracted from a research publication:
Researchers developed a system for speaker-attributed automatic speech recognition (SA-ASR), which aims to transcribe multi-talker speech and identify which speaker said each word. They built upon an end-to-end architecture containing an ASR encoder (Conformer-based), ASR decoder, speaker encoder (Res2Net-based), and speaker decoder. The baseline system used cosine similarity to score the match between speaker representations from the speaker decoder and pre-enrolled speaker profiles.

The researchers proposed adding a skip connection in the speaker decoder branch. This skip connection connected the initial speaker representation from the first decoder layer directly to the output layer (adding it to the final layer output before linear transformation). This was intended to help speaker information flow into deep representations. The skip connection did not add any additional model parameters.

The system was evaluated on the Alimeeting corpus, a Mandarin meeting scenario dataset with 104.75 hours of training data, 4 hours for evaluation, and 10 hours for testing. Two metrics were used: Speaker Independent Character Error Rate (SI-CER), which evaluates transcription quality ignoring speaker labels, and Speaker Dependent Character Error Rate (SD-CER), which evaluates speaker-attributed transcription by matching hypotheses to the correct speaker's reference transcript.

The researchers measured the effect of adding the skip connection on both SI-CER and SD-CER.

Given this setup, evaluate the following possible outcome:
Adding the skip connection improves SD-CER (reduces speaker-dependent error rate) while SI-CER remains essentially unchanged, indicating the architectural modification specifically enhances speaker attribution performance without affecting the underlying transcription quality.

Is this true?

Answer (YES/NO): YES